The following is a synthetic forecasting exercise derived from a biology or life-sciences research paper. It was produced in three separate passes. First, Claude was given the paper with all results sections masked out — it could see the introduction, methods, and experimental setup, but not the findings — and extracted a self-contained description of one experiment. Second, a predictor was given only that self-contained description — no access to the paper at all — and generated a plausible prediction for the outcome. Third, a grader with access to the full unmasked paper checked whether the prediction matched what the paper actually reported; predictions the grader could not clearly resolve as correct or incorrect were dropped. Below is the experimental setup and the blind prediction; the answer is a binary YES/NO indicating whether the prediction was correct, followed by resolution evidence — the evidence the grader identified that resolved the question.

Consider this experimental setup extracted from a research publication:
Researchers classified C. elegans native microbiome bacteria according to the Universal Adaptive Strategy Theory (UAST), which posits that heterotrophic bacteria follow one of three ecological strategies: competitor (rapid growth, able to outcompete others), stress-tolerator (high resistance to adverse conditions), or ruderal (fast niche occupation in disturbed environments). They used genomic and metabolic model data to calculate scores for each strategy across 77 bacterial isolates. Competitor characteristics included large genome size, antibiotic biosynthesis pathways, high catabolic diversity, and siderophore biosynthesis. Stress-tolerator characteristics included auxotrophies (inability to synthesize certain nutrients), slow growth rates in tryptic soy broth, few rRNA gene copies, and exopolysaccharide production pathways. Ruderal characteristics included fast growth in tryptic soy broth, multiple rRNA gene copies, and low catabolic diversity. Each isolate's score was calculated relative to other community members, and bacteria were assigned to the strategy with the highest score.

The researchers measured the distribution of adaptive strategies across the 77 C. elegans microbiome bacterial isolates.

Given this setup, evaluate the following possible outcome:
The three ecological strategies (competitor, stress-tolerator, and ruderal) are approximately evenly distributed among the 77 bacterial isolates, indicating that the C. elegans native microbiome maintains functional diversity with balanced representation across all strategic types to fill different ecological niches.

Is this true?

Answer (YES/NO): NO